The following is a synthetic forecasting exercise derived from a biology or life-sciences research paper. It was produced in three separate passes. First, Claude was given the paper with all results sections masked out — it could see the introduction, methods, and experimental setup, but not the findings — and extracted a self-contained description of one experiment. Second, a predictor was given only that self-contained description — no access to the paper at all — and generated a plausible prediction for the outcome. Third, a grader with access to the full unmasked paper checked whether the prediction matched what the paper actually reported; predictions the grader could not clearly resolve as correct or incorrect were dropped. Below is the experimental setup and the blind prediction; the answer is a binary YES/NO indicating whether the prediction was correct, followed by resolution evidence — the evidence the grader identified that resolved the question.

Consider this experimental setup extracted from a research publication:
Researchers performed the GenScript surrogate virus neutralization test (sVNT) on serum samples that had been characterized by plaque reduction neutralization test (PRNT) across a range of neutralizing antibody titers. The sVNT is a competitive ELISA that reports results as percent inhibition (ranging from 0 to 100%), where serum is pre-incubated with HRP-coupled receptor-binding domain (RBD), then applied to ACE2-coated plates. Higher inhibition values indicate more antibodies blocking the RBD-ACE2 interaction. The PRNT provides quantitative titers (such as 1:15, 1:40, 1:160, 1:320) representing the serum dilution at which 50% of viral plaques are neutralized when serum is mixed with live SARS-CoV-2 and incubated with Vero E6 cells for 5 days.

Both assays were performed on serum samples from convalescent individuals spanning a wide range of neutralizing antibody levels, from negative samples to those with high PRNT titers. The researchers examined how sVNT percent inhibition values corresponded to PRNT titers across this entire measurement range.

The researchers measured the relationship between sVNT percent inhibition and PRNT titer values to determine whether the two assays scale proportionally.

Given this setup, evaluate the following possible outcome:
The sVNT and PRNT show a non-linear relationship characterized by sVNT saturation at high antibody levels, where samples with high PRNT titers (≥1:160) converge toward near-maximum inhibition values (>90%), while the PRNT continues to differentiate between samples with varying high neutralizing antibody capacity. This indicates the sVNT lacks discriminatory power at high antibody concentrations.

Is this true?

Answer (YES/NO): YES